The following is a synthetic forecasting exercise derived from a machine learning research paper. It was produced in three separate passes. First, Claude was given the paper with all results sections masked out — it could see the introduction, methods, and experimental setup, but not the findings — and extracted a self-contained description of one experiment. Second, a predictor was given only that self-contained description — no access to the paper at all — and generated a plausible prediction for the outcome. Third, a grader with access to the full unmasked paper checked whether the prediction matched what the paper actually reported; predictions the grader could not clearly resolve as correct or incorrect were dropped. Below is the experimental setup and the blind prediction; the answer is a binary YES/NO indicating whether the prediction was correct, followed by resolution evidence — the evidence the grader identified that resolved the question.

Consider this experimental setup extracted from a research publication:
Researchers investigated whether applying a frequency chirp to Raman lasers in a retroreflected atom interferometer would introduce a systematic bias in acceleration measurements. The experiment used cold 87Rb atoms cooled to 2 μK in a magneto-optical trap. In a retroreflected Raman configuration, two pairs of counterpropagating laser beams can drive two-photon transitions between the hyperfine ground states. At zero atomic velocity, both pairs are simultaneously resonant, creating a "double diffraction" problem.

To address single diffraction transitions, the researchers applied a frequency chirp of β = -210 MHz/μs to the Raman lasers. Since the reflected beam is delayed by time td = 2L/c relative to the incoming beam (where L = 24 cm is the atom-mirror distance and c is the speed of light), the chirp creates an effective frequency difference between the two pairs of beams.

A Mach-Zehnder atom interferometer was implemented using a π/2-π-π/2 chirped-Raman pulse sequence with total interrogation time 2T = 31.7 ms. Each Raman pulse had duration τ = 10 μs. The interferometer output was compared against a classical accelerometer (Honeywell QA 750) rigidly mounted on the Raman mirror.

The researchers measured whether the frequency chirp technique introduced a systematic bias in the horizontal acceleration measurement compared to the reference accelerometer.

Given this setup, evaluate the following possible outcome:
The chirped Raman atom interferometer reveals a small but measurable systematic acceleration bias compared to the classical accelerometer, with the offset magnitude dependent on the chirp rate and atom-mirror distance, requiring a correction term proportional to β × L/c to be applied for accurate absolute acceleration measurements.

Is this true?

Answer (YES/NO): NO